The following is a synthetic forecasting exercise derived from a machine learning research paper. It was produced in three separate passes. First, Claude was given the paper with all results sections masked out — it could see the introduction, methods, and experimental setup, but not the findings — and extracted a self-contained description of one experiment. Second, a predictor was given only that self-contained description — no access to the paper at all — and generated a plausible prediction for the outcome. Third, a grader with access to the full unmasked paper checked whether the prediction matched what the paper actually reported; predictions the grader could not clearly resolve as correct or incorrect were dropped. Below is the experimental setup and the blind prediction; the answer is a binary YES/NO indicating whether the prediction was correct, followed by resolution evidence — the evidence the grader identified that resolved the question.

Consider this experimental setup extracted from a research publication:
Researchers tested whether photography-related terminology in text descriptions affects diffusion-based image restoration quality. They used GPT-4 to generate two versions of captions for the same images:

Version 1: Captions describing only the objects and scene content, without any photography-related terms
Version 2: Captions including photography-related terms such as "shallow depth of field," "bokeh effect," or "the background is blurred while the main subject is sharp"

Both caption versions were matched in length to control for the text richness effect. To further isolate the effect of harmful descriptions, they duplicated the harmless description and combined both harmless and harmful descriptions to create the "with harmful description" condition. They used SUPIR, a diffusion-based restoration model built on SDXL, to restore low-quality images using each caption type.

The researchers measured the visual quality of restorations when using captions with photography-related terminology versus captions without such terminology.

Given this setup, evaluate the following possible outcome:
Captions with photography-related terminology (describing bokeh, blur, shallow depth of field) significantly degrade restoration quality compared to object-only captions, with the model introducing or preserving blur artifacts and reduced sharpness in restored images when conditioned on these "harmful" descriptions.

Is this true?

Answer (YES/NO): YES